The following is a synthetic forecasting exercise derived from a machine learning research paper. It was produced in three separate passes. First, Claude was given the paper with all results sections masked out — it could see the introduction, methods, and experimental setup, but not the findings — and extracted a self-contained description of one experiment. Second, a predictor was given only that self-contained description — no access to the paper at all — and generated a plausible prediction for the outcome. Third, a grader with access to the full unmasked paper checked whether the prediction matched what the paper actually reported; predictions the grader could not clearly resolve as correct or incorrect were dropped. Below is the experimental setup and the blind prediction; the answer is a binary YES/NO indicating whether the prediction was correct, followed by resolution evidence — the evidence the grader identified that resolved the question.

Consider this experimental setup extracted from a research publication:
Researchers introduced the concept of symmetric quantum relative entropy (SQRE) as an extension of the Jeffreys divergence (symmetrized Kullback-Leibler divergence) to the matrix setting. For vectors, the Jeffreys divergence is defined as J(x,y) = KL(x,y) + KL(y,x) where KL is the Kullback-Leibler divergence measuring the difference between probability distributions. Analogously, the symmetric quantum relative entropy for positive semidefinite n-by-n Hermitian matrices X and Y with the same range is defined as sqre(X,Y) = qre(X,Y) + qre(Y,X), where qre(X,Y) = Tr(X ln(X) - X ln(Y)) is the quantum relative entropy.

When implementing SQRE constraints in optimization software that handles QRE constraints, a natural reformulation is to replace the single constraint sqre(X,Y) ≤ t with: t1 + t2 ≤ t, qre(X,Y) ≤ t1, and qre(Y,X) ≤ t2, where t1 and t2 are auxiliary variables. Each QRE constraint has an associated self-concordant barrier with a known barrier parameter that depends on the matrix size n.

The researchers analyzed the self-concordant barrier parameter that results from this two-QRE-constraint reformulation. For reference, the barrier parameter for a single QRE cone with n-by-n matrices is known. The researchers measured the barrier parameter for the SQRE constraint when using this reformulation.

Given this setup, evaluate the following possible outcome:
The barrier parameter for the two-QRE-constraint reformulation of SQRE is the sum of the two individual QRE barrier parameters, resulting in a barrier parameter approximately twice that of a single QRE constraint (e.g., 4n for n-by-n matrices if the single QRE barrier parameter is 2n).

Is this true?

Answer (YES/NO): NO